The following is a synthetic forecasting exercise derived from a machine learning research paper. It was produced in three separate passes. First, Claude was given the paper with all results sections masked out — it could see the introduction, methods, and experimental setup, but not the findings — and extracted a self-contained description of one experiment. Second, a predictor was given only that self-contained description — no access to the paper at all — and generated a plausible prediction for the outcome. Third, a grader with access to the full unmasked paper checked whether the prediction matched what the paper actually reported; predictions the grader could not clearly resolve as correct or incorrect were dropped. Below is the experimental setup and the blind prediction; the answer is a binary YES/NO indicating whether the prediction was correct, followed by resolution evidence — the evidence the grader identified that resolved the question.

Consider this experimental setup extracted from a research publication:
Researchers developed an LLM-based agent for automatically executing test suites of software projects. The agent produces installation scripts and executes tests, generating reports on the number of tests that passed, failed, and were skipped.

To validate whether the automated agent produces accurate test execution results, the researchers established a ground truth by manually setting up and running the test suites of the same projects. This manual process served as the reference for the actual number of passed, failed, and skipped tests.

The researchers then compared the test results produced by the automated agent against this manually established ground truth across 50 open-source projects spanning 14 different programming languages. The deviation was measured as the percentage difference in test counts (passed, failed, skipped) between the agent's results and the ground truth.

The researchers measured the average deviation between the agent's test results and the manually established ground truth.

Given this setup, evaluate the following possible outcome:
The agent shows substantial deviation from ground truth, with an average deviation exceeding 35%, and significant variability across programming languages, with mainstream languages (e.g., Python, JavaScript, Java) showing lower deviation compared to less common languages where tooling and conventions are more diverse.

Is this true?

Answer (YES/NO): NO